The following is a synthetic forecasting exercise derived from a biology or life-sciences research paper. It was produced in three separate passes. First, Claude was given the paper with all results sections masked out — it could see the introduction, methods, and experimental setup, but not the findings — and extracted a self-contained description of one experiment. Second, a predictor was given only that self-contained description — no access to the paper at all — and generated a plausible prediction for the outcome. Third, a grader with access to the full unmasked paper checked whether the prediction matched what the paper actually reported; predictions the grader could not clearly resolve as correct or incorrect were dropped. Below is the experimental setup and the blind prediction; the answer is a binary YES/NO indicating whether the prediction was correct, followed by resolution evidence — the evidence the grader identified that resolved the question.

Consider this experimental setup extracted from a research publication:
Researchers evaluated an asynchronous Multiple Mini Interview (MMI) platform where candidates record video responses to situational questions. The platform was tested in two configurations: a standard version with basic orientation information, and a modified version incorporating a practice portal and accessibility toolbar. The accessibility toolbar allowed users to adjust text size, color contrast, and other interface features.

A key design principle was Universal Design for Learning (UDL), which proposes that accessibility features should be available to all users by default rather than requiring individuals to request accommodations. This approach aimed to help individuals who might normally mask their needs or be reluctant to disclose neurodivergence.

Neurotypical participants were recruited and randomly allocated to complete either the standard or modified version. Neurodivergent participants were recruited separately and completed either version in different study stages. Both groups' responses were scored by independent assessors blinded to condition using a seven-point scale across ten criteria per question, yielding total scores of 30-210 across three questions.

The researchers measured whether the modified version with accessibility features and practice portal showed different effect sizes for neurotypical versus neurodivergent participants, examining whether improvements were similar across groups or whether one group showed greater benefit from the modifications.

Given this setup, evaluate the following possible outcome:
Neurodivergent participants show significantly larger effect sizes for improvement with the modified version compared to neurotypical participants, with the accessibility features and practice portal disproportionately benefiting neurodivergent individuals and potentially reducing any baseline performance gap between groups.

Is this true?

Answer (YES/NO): YES